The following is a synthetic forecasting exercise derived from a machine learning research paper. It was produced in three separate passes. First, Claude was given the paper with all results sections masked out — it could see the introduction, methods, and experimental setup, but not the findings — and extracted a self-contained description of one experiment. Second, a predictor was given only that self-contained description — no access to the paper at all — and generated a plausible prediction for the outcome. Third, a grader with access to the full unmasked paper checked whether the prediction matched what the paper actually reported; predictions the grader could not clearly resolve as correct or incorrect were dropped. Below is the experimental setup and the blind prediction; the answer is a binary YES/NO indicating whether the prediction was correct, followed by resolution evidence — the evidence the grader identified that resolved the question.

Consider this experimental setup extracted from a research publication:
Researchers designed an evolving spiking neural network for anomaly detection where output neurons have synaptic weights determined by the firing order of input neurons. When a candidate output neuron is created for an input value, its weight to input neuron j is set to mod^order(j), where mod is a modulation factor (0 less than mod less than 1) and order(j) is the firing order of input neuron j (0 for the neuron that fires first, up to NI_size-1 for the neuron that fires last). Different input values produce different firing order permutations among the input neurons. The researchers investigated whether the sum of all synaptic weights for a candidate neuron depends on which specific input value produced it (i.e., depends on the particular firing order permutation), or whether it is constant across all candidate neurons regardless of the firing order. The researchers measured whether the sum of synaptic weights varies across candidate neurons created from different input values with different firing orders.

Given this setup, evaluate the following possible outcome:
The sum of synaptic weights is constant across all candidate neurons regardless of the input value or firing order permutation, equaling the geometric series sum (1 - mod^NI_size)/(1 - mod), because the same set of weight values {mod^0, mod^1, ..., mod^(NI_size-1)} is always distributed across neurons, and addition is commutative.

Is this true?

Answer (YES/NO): YES